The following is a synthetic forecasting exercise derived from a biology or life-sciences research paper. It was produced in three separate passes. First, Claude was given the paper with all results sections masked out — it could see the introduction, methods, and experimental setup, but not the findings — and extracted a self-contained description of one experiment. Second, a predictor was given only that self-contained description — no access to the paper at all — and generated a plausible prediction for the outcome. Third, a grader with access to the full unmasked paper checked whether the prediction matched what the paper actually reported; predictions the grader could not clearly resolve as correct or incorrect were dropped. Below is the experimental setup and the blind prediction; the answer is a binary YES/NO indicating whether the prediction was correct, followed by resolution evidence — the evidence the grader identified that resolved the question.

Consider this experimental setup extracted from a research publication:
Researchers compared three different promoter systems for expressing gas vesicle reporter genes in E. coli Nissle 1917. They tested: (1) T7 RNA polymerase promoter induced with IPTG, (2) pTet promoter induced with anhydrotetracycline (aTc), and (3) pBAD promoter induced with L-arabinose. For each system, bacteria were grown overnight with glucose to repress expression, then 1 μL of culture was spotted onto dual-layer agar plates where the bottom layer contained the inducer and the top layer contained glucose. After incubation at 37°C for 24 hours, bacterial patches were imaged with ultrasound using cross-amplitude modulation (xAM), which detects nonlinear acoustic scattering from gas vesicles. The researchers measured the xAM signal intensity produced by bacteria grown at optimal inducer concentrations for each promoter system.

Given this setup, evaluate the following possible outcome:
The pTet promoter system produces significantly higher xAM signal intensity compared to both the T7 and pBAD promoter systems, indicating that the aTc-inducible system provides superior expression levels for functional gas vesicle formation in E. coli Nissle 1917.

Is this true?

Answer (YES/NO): NO